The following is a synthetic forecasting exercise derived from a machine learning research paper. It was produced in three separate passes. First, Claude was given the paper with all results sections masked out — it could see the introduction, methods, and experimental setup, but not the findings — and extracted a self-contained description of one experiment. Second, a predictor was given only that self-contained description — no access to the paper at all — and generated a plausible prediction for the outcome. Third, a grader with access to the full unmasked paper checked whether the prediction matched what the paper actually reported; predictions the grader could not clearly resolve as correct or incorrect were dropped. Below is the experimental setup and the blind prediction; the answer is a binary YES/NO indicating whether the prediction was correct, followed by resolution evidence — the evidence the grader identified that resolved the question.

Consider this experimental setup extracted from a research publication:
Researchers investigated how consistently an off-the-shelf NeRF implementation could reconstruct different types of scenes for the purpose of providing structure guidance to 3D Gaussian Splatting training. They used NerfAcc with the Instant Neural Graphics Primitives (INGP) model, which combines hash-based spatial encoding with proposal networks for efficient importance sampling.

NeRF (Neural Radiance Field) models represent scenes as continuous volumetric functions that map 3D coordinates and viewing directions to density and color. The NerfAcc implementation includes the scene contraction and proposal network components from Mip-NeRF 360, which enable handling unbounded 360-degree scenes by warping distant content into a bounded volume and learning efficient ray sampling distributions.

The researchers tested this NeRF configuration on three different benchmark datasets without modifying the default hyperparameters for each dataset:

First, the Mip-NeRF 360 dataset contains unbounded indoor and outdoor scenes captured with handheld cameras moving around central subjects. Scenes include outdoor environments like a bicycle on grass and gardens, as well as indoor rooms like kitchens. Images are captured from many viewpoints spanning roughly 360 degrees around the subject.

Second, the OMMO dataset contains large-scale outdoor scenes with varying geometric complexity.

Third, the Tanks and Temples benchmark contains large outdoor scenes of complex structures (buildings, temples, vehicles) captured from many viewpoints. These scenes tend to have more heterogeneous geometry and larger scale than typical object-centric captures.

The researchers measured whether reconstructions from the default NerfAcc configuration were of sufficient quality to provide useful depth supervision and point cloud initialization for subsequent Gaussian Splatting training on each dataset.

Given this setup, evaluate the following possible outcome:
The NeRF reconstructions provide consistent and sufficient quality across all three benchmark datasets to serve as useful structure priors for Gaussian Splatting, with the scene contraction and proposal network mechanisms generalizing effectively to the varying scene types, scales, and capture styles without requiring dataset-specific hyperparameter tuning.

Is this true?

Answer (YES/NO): NO